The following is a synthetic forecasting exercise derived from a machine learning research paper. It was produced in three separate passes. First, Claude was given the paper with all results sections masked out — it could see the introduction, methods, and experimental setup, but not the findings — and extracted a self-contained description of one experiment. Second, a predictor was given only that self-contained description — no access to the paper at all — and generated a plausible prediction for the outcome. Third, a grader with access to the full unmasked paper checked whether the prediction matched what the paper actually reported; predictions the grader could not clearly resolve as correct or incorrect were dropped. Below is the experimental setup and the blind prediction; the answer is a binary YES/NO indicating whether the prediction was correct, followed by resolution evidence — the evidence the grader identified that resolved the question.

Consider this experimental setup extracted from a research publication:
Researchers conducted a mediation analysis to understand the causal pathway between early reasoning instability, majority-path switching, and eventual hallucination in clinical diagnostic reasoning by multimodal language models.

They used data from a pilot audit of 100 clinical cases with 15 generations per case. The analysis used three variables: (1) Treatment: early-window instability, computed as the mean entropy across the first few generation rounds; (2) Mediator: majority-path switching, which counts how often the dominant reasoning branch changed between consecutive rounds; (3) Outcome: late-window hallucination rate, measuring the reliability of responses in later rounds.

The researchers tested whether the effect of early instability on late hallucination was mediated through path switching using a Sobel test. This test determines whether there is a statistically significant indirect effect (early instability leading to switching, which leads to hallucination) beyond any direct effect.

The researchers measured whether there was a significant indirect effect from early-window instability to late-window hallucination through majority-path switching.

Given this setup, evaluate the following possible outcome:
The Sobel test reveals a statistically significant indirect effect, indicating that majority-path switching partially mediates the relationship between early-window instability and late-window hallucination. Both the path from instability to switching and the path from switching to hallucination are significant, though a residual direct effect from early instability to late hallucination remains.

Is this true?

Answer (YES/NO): NO